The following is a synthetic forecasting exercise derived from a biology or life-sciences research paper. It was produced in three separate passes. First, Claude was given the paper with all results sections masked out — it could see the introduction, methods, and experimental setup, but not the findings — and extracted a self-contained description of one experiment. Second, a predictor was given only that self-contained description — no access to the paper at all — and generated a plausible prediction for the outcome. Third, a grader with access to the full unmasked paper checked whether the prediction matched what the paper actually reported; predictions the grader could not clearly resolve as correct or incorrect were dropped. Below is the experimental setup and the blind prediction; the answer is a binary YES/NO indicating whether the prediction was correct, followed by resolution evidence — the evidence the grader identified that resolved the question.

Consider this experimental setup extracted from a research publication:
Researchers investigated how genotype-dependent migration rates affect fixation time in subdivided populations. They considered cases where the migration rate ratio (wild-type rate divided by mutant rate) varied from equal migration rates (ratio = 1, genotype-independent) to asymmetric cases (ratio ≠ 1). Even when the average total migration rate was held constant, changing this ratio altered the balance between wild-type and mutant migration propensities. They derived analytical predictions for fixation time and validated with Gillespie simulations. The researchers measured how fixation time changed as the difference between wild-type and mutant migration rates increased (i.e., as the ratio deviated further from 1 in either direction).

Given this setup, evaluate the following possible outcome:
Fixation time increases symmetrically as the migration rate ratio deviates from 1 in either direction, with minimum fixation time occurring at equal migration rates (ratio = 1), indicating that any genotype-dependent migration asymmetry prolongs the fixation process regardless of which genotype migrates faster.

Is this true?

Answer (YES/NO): YES